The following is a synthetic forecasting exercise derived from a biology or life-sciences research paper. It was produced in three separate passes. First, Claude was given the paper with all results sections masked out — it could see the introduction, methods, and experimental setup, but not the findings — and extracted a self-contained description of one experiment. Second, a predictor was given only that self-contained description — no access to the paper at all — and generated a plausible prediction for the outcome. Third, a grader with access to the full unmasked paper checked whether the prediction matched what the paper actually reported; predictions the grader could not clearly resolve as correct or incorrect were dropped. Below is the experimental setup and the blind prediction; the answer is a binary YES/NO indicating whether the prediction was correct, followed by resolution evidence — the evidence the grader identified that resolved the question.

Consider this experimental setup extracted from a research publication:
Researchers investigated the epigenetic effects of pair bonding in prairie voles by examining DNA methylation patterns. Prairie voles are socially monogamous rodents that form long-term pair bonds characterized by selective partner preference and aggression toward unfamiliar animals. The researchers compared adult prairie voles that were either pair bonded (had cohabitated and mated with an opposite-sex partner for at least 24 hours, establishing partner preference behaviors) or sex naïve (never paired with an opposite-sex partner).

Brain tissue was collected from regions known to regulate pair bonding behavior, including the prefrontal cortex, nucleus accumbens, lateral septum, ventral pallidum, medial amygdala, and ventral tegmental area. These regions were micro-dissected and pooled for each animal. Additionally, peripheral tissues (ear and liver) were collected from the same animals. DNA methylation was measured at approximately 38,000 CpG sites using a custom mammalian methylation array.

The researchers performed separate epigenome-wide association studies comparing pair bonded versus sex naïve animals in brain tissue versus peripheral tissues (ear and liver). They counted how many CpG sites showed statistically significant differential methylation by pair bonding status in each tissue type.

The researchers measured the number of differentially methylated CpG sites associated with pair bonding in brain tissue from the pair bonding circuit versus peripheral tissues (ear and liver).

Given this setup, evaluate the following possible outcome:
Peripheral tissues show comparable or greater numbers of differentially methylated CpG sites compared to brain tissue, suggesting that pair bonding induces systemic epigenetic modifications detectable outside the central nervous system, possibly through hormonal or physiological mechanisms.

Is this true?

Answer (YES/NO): YES